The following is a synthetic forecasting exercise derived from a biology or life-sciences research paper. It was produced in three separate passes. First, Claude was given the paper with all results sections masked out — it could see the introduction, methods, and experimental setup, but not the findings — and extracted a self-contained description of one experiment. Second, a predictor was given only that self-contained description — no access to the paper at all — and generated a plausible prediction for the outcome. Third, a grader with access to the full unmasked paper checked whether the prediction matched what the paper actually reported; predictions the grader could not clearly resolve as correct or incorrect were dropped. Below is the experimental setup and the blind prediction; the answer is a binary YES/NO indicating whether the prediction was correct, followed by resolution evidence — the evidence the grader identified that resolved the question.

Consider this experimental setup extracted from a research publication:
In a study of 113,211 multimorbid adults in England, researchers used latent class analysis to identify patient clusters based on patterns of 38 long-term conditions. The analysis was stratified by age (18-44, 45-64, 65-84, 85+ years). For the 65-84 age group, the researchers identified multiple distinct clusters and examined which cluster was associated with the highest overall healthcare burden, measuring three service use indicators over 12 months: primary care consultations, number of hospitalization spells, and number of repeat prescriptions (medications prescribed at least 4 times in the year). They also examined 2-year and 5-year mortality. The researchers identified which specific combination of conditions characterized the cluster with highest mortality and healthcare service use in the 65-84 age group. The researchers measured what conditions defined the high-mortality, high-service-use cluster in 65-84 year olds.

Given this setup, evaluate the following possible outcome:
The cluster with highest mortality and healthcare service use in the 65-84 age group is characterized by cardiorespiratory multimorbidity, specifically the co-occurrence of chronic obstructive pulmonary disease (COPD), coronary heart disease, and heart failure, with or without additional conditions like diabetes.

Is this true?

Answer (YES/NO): NO